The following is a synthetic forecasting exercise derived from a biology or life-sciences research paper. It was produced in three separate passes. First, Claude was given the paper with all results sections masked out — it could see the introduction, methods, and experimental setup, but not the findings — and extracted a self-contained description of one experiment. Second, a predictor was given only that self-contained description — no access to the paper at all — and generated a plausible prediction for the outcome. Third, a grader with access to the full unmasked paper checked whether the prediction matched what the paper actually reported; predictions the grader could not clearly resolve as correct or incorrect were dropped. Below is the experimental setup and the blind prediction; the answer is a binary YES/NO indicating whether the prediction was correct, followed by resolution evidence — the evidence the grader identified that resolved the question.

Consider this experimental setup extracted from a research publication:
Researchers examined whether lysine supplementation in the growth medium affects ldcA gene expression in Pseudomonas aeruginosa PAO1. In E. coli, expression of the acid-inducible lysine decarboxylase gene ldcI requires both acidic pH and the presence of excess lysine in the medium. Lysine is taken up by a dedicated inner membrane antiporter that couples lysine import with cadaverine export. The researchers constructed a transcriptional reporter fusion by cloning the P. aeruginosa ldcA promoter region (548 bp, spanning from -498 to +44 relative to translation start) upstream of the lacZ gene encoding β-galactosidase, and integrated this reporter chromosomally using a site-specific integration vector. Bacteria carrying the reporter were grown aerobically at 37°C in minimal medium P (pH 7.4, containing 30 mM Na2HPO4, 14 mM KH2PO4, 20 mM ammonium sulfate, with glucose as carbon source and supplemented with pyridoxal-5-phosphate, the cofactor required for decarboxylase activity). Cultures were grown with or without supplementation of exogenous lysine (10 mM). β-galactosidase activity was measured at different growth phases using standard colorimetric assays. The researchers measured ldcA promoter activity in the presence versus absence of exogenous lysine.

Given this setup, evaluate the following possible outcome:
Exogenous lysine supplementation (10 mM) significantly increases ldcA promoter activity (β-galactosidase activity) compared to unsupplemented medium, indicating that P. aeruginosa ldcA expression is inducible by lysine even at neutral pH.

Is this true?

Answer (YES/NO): NO